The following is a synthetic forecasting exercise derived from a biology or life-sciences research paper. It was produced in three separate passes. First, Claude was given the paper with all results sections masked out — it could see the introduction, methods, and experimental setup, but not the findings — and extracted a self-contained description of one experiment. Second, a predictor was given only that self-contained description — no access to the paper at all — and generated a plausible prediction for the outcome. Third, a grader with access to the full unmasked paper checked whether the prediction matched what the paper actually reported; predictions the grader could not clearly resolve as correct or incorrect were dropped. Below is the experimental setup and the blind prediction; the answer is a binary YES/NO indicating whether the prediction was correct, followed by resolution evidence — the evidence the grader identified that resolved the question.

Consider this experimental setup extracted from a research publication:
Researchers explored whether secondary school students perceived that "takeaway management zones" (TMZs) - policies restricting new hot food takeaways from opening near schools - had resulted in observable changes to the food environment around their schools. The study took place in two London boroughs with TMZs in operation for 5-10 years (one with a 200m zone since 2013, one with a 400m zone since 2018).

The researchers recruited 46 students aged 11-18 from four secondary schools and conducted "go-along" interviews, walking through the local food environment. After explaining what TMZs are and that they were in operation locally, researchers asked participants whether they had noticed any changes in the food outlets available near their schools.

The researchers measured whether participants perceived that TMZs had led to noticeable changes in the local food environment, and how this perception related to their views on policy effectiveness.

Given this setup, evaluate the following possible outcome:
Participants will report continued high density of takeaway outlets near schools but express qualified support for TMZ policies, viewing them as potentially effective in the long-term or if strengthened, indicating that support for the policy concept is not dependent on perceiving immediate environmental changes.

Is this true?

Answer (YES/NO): NO